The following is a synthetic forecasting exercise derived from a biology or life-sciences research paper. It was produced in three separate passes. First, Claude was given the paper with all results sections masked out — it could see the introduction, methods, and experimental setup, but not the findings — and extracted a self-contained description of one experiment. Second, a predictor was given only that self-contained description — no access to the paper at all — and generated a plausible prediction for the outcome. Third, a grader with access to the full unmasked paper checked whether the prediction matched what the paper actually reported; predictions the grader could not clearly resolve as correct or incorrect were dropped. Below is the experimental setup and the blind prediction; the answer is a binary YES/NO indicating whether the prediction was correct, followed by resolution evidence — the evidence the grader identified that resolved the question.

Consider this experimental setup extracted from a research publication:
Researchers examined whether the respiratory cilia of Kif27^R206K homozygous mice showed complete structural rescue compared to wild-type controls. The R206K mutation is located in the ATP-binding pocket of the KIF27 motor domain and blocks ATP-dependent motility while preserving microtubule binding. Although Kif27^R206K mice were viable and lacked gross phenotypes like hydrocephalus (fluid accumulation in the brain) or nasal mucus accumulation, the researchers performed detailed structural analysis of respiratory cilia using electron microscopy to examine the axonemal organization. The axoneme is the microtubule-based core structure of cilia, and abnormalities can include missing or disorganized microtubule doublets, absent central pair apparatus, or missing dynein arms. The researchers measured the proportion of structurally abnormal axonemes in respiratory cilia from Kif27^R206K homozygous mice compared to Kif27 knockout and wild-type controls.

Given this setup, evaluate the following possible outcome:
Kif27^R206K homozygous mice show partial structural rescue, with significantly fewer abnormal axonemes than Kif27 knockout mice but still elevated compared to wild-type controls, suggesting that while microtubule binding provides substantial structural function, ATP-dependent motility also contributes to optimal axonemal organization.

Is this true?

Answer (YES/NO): YES